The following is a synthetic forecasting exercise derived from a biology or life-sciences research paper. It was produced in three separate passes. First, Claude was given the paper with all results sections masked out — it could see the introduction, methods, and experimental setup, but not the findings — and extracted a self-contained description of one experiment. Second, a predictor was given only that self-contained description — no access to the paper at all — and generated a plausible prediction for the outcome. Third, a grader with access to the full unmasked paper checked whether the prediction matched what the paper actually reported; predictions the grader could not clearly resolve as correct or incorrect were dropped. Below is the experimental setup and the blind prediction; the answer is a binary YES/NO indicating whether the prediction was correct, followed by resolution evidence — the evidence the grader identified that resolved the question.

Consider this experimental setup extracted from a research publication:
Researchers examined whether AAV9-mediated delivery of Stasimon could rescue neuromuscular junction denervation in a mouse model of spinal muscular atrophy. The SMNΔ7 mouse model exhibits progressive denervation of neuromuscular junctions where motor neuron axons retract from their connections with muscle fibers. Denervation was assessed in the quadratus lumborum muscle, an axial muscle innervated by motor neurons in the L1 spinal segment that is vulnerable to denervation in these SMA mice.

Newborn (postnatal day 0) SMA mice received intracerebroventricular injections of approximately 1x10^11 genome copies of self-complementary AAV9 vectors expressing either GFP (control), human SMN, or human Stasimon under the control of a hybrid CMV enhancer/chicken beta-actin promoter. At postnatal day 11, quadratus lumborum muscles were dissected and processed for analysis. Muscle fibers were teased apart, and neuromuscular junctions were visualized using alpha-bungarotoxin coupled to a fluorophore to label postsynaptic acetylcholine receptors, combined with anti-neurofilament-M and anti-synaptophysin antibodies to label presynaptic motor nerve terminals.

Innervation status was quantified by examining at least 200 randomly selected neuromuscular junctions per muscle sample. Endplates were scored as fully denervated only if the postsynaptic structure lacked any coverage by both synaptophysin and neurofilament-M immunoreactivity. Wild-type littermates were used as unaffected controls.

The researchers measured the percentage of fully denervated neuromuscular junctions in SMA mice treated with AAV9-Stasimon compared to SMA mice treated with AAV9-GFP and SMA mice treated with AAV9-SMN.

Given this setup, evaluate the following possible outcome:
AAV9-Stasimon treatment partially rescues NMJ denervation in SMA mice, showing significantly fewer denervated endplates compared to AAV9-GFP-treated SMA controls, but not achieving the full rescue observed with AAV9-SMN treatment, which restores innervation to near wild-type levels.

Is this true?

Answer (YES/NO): NO